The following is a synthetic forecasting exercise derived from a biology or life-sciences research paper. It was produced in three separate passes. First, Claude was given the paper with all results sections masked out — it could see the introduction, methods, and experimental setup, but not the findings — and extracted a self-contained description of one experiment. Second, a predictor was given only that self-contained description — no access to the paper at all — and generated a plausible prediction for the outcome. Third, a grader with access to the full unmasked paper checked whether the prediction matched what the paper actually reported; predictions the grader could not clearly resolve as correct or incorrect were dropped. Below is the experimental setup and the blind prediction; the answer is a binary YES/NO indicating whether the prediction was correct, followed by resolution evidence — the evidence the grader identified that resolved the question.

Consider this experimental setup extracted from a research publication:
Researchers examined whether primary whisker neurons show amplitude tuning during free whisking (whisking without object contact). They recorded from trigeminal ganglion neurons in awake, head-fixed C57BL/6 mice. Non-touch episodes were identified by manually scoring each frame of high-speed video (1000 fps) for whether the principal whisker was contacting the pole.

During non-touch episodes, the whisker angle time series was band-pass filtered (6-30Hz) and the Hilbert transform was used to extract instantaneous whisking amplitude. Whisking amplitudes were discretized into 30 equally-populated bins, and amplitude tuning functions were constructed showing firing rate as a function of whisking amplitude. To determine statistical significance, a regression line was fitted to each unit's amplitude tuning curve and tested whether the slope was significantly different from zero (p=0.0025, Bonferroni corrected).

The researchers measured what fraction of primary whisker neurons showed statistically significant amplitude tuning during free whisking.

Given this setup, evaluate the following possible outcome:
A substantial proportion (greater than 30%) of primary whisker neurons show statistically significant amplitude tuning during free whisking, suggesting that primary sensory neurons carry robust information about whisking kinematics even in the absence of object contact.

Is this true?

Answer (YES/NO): YES